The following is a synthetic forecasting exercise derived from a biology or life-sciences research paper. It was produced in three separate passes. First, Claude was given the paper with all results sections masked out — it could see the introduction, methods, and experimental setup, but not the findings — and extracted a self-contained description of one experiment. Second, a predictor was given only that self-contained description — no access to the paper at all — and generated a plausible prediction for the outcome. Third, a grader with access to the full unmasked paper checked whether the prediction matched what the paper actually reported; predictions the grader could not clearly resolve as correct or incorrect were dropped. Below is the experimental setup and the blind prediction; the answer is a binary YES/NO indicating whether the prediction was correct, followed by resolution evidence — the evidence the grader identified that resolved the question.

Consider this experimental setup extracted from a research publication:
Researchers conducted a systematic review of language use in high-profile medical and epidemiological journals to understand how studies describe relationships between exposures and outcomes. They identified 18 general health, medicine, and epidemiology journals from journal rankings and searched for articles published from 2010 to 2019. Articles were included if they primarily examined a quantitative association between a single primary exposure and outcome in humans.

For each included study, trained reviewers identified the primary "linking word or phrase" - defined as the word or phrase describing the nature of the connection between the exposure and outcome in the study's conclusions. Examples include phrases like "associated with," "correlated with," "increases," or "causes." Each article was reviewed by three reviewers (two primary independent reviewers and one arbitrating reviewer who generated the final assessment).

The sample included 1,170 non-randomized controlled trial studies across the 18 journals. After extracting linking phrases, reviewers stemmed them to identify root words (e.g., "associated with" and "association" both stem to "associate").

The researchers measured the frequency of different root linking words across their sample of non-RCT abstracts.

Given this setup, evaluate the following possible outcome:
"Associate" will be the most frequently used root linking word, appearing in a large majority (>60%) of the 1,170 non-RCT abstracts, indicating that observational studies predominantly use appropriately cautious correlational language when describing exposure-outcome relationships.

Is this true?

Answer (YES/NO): NO